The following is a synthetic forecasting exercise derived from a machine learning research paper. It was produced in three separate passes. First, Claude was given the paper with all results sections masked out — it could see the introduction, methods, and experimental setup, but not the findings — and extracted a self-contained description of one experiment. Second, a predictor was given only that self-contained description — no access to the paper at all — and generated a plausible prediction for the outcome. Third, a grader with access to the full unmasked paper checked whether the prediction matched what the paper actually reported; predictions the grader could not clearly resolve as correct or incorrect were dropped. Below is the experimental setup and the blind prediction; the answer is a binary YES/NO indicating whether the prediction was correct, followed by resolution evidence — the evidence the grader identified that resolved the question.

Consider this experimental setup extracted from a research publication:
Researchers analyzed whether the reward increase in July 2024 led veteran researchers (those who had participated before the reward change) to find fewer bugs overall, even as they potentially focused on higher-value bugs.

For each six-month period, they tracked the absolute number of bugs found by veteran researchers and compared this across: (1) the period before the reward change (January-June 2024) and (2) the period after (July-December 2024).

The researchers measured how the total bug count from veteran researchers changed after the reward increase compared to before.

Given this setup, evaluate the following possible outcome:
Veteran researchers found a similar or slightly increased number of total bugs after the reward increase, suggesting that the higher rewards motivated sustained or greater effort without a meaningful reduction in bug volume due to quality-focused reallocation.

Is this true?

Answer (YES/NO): NO